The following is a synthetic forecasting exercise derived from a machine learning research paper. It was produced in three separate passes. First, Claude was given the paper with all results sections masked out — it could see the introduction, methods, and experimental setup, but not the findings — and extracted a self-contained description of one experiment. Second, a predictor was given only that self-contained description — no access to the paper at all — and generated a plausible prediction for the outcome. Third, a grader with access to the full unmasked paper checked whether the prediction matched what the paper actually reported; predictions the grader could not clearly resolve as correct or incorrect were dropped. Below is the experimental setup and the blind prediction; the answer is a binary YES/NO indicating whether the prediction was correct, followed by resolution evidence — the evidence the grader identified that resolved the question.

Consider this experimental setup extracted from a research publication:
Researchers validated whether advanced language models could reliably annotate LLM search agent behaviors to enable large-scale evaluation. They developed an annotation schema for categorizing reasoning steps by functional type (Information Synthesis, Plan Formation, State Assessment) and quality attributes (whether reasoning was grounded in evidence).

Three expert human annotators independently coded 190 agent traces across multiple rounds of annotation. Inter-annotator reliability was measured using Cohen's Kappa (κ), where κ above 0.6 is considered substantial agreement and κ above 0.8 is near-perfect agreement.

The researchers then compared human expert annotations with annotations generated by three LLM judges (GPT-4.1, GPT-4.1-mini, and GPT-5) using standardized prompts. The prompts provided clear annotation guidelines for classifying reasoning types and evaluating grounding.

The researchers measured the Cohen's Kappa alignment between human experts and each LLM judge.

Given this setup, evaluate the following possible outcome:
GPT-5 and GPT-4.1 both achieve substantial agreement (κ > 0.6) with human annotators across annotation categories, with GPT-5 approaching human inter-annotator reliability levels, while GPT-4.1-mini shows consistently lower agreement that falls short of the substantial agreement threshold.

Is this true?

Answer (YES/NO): NO